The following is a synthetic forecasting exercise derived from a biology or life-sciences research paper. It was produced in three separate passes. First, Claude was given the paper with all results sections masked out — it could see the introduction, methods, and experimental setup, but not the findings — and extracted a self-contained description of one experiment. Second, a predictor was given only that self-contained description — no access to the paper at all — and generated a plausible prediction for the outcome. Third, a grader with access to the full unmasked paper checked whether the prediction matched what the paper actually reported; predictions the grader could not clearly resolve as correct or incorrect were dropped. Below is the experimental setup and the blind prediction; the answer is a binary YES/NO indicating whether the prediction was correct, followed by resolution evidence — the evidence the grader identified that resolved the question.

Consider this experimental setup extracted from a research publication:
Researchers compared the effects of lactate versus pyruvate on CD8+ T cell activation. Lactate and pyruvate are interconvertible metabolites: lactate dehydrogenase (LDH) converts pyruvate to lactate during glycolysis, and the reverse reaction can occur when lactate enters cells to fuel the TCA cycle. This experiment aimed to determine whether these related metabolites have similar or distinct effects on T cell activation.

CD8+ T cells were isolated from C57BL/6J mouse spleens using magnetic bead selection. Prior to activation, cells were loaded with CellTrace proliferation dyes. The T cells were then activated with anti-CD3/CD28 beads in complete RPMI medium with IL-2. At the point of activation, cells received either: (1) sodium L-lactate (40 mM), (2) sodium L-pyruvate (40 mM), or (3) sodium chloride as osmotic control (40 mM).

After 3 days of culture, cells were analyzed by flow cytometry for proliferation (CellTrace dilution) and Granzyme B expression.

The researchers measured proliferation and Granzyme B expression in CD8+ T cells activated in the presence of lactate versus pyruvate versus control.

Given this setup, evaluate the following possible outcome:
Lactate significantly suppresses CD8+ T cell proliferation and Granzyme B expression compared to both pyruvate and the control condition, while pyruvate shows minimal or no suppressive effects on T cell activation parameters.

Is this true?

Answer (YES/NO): NO